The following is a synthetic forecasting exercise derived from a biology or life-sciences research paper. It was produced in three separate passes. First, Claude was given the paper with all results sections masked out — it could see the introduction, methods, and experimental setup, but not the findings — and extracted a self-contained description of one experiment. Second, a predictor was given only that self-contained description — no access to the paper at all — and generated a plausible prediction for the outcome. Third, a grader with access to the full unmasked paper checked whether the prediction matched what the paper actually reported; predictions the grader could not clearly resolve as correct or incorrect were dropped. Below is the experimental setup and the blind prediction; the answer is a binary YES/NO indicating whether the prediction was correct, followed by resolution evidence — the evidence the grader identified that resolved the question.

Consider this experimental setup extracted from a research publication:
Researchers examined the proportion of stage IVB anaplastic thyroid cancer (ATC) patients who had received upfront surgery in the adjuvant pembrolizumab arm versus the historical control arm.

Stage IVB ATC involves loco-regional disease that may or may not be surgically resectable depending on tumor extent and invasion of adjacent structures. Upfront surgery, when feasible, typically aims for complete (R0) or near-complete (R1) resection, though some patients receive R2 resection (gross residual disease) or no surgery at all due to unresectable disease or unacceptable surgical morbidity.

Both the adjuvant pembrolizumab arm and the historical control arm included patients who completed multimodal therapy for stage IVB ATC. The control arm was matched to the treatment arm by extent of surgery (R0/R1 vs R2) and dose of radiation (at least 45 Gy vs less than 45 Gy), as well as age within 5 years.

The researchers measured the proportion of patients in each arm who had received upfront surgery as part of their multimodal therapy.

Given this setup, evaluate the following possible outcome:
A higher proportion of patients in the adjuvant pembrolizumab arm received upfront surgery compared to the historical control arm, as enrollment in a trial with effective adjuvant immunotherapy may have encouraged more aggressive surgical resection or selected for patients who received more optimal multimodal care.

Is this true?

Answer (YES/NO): NO